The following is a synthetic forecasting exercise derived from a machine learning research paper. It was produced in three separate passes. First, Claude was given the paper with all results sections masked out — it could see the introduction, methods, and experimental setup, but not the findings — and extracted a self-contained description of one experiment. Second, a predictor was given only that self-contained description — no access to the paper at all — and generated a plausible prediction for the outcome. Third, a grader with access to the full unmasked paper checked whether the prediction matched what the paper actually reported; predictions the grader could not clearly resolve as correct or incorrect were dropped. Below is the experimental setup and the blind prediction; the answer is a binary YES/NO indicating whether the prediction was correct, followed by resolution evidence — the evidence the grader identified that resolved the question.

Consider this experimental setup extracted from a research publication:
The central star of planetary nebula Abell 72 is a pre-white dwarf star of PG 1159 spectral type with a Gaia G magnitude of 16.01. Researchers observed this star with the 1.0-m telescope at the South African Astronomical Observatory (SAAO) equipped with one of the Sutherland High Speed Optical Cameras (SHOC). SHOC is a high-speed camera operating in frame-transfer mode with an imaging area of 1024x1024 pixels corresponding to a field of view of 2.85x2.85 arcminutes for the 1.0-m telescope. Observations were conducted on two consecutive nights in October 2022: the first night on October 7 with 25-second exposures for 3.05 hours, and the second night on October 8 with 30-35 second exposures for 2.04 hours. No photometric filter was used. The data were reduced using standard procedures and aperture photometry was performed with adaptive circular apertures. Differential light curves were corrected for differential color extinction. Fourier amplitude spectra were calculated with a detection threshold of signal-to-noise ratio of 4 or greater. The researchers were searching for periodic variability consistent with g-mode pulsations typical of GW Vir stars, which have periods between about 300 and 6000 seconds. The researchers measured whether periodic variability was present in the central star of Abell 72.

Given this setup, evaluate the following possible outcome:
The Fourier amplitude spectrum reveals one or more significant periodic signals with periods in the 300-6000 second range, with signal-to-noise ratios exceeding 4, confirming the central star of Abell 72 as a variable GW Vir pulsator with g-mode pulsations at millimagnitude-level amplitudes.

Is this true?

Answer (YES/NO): YES